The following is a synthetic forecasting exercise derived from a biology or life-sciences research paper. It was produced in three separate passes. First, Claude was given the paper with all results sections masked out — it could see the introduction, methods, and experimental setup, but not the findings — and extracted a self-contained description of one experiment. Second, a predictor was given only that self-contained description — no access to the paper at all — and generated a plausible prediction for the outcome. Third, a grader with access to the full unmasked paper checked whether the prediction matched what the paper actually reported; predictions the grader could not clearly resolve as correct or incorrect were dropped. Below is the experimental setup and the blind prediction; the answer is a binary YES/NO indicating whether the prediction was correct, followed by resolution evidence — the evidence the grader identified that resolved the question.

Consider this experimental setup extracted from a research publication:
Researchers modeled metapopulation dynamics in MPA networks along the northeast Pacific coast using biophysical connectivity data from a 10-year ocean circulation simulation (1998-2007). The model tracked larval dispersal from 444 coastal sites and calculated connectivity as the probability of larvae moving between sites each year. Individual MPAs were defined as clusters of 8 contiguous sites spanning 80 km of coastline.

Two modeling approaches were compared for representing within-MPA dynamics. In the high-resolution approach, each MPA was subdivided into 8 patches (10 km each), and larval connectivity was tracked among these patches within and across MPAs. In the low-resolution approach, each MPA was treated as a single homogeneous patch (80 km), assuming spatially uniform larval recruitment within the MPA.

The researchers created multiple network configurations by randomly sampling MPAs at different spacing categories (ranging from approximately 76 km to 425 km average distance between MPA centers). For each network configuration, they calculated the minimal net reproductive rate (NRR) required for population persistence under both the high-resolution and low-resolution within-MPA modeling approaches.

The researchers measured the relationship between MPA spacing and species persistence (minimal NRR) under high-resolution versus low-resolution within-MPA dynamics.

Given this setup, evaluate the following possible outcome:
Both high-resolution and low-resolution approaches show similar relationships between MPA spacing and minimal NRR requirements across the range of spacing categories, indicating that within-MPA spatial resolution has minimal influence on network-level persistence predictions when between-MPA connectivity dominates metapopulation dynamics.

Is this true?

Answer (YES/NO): NO